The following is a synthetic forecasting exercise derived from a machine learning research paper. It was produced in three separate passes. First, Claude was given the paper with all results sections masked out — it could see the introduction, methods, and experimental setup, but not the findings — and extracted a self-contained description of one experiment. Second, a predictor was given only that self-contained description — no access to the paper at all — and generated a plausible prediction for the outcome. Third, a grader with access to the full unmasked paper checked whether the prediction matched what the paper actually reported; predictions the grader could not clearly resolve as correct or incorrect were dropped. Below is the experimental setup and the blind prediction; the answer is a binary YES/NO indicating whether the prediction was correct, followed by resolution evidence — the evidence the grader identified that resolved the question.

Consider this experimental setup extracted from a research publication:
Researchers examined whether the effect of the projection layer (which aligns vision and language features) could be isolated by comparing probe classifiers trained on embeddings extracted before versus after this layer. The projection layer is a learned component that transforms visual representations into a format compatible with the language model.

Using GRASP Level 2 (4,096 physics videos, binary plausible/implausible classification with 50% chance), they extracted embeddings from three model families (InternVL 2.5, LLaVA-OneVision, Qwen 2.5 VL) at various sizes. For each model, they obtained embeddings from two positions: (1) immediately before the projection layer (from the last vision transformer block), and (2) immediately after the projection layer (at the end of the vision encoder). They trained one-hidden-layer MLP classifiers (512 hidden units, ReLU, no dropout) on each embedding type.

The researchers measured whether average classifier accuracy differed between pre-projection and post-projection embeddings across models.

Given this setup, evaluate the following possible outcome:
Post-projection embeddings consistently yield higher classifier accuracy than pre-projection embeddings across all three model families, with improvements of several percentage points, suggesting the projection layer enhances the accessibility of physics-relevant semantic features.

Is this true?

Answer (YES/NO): NO